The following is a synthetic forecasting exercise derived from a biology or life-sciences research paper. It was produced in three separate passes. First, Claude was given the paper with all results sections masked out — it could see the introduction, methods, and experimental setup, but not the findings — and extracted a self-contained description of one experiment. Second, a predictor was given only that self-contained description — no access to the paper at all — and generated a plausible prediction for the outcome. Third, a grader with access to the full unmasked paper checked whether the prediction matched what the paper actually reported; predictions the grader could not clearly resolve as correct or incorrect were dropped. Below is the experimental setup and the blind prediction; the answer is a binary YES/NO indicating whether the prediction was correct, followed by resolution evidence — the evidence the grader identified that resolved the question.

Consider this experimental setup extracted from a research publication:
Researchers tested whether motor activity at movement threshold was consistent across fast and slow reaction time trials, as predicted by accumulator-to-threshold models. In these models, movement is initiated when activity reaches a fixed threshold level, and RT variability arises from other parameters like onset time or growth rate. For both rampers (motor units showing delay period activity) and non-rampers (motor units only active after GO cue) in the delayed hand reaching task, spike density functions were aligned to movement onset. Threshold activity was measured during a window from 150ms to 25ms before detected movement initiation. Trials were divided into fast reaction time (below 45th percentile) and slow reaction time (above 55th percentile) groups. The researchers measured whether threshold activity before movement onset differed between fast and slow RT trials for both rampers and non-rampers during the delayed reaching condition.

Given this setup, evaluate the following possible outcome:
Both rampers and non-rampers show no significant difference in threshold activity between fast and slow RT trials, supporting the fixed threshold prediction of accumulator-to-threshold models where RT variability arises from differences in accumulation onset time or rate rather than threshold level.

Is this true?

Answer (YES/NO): YES